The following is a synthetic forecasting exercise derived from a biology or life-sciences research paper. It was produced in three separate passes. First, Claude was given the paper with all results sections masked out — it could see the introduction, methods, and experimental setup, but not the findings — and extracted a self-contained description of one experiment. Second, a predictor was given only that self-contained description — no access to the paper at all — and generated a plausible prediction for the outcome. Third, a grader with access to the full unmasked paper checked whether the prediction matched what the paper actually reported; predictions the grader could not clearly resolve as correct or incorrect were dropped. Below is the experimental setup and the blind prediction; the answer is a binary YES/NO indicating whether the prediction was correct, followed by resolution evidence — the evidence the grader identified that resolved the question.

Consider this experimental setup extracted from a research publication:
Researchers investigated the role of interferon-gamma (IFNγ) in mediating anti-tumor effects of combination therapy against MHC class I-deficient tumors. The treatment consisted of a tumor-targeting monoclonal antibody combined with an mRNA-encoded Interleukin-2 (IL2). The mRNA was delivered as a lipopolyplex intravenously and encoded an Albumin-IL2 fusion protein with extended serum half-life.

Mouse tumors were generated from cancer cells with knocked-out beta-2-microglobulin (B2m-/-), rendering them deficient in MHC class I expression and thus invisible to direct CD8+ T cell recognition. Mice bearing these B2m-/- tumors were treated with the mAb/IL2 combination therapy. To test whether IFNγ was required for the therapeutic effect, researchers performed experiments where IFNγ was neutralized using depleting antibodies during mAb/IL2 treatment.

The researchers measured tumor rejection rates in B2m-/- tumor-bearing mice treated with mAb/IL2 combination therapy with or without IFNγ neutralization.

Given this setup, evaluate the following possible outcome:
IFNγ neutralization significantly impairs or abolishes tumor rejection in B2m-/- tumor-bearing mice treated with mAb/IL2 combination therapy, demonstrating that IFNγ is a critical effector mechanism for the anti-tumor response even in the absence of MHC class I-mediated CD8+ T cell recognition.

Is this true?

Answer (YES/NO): YES